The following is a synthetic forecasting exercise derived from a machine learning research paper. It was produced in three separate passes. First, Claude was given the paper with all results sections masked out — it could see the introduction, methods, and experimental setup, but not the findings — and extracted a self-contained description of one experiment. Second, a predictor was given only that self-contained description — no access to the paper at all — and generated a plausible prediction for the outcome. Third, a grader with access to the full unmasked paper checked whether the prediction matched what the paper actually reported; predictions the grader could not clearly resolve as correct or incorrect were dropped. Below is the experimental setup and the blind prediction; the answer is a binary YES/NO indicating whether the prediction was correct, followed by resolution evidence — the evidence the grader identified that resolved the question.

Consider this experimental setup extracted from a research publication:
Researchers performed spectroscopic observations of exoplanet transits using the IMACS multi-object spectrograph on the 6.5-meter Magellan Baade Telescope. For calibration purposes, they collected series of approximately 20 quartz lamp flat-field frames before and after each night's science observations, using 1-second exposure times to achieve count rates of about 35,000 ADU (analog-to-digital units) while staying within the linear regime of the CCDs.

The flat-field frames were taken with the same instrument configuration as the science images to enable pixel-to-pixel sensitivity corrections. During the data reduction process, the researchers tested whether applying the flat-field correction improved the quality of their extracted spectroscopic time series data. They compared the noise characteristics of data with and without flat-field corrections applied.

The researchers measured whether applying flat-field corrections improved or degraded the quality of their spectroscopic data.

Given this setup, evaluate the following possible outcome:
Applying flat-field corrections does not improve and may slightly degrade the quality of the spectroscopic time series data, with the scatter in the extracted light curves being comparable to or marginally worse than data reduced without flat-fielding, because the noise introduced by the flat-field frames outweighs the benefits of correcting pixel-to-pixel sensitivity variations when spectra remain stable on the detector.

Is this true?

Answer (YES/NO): YES